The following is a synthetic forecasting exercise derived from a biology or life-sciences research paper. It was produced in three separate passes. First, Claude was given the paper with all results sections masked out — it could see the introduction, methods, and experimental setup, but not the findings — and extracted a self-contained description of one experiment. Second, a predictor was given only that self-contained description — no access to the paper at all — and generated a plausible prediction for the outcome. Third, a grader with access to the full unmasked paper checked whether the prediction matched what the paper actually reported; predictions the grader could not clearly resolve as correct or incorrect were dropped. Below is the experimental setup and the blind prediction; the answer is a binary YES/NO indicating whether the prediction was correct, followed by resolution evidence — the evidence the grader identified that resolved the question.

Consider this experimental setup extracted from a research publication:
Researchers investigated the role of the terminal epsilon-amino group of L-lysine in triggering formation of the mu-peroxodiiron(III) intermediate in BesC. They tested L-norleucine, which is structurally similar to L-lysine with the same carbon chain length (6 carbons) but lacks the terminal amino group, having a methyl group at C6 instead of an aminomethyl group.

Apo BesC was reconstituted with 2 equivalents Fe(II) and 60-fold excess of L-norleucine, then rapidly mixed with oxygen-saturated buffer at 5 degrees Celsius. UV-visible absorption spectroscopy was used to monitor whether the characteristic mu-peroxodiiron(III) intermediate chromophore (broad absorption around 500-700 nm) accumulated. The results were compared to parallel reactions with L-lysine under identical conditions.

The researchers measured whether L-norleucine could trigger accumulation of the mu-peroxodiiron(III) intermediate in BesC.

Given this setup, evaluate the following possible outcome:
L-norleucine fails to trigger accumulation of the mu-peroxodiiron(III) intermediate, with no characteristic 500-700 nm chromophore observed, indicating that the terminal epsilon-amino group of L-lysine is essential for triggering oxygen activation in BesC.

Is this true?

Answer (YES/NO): NO